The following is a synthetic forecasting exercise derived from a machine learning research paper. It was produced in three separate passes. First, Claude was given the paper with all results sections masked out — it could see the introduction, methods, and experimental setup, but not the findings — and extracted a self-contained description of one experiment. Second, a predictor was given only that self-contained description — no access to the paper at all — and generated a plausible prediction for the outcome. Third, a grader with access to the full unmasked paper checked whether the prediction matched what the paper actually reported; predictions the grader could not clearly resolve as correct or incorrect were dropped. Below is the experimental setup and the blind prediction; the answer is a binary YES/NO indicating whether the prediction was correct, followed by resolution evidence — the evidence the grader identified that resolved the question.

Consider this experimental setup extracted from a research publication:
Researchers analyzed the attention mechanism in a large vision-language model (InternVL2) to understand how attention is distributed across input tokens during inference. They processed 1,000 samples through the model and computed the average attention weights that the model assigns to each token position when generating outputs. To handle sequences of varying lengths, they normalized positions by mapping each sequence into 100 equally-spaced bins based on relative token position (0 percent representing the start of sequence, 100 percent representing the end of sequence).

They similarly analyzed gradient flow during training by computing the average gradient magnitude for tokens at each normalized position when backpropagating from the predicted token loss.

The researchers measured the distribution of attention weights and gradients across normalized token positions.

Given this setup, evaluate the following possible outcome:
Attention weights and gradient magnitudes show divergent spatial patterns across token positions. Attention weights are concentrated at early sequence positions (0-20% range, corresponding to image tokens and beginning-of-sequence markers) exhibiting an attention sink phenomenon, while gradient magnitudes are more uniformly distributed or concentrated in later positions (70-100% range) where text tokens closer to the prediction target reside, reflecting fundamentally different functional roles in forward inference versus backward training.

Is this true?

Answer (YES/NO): NO